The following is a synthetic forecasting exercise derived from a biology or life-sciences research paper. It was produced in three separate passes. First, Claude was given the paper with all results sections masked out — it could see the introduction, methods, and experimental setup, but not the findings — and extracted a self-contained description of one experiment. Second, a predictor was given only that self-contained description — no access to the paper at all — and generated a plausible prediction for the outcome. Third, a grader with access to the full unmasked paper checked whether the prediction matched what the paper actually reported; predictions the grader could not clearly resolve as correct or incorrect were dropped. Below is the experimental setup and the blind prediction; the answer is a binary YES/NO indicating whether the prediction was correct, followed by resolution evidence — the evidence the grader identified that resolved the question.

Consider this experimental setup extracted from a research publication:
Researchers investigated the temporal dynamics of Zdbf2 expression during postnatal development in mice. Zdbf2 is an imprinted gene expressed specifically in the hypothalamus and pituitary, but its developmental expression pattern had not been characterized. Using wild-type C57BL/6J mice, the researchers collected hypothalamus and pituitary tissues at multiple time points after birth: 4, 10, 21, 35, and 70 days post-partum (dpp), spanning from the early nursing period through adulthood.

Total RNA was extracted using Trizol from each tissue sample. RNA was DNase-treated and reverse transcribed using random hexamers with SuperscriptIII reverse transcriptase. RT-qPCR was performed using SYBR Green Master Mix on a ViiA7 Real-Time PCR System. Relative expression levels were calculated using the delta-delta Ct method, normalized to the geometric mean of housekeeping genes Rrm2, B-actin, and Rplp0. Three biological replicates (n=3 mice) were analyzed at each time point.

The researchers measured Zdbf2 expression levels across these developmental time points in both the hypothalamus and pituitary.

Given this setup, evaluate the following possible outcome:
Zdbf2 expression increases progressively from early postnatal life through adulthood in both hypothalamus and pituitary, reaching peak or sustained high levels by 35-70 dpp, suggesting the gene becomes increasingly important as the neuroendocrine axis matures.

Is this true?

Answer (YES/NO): NO